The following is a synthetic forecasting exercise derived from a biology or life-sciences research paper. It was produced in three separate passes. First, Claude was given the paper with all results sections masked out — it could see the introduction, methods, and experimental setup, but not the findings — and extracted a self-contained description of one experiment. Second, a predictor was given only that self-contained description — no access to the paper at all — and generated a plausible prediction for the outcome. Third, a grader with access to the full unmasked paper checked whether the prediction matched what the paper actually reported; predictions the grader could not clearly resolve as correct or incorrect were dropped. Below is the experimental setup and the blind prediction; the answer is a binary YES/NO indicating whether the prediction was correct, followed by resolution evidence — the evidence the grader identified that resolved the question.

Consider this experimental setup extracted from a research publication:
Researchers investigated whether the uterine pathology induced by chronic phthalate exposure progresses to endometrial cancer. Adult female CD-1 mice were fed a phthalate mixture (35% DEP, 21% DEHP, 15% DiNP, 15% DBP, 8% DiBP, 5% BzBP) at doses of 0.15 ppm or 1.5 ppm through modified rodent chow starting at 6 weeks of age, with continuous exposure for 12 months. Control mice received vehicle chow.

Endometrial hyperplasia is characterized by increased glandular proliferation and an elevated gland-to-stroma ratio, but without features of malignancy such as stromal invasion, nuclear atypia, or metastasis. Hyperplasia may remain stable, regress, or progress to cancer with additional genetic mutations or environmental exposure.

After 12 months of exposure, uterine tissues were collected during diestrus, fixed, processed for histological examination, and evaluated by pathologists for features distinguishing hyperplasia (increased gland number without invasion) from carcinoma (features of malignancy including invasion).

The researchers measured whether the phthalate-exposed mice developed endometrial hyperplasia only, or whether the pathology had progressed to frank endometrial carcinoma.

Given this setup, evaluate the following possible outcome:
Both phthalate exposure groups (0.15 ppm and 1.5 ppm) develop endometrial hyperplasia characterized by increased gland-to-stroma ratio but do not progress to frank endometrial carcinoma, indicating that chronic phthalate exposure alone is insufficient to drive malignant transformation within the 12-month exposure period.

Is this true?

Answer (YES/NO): NO